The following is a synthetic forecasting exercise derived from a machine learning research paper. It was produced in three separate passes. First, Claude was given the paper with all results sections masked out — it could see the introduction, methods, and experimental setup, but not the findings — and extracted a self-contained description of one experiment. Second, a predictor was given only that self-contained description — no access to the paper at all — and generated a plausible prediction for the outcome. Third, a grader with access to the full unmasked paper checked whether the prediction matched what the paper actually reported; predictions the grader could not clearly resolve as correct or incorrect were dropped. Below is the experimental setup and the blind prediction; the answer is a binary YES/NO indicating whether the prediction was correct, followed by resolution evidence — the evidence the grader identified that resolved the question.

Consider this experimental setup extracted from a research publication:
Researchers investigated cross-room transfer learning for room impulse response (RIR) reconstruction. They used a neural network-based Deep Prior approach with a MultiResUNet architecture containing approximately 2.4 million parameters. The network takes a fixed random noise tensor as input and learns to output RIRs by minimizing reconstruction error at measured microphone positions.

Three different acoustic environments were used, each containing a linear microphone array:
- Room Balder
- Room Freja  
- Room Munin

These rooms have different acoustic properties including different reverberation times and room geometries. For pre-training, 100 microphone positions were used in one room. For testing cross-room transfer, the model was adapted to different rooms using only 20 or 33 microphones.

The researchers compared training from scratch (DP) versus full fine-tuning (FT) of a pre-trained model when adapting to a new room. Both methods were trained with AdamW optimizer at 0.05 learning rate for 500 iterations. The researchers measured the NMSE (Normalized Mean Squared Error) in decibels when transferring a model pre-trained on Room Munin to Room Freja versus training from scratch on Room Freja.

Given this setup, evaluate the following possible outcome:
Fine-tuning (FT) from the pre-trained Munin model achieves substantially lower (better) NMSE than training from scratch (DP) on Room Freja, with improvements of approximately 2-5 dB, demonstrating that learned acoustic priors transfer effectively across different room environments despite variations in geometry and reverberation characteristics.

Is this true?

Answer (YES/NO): NO